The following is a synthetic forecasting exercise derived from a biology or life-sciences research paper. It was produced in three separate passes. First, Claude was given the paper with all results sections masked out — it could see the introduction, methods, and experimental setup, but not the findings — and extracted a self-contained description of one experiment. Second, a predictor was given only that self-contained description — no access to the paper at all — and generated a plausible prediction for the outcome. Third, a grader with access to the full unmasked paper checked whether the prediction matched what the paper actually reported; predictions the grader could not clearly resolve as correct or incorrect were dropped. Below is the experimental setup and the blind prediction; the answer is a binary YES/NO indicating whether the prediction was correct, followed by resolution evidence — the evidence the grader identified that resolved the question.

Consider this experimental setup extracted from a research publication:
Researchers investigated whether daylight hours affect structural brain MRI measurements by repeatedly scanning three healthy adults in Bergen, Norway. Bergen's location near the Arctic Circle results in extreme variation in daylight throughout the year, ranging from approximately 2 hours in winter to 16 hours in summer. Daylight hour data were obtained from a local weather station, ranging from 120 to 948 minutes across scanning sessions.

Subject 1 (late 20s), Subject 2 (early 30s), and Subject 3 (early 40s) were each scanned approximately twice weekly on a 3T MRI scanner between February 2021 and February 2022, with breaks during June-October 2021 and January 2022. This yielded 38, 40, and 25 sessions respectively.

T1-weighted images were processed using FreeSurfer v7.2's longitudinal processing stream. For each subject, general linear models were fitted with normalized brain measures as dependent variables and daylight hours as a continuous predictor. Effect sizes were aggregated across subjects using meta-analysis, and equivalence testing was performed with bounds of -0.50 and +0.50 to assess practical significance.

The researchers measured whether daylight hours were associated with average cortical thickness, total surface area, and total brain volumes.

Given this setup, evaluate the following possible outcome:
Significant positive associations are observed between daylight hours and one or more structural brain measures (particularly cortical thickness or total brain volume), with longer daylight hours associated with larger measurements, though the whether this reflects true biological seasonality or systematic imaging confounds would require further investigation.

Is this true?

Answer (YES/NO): NO